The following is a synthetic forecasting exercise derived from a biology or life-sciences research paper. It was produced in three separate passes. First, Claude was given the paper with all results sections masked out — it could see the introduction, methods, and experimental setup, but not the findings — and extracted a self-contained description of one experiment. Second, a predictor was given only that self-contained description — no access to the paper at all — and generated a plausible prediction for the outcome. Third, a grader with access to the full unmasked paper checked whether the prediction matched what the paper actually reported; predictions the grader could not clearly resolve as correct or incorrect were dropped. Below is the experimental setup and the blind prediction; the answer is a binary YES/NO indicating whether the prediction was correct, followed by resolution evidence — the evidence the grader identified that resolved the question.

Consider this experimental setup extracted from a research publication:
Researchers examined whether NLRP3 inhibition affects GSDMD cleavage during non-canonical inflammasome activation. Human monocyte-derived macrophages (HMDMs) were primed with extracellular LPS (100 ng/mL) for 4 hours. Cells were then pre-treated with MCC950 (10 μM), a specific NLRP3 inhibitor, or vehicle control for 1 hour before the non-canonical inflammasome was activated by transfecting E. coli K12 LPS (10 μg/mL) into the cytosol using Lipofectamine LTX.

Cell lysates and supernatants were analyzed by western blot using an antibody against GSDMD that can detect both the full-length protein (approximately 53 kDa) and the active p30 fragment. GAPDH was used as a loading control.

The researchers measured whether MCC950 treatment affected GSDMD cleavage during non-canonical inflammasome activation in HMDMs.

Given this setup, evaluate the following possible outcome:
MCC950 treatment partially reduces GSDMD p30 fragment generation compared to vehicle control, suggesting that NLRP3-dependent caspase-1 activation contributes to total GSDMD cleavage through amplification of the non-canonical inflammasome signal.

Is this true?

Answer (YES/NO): NO